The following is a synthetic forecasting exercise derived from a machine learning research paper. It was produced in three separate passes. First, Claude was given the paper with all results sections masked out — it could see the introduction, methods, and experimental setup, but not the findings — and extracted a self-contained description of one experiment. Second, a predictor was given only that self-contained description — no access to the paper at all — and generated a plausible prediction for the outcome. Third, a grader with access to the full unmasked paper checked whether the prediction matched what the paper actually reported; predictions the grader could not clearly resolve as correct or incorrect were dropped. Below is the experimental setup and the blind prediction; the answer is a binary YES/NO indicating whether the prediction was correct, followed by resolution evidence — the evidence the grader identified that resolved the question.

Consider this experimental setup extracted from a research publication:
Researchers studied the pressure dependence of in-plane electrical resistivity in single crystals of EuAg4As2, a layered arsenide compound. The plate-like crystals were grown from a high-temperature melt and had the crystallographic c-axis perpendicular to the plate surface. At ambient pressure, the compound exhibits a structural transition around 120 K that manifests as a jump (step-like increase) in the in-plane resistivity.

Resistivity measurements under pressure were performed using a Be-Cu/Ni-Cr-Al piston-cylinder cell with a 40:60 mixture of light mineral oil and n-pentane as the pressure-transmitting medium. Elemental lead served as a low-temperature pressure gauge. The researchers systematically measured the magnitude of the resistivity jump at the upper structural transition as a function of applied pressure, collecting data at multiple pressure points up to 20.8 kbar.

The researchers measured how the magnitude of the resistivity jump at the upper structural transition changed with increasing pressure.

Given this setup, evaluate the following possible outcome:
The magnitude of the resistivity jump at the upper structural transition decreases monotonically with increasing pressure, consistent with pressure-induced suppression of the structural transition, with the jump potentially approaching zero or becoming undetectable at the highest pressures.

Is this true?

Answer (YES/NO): NO